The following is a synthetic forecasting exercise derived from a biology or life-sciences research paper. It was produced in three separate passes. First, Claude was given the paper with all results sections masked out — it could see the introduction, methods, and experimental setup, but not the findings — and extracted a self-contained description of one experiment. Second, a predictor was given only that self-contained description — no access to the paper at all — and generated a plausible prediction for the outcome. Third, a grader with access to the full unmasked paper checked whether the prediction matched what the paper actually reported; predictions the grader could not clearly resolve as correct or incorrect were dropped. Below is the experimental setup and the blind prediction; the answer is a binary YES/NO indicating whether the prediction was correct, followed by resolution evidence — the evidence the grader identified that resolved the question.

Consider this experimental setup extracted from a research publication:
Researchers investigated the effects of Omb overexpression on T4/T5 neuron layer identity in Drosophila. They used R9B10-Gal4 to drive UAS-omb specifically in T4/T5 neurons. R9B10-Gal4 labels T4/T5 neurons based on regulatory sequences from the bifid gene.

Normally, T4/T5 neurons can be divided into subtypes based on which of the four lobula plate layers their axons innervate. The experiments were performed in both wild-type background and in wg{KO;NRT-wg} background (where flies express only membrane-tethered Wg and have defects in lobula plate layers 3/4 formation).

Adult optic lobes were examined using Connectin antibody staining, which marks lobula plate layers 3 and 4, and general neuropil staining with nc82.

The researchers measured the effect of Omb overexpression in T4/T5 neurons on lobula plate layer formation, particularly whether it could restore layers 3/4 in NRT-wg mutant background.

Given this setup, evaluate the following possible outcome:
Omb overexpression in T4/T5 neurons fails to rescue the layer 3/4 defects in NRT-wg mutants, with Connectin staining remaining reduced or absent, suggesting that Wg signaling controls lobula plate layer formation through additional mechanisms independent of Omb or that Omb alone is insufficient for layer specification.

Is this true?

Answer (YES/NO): NO